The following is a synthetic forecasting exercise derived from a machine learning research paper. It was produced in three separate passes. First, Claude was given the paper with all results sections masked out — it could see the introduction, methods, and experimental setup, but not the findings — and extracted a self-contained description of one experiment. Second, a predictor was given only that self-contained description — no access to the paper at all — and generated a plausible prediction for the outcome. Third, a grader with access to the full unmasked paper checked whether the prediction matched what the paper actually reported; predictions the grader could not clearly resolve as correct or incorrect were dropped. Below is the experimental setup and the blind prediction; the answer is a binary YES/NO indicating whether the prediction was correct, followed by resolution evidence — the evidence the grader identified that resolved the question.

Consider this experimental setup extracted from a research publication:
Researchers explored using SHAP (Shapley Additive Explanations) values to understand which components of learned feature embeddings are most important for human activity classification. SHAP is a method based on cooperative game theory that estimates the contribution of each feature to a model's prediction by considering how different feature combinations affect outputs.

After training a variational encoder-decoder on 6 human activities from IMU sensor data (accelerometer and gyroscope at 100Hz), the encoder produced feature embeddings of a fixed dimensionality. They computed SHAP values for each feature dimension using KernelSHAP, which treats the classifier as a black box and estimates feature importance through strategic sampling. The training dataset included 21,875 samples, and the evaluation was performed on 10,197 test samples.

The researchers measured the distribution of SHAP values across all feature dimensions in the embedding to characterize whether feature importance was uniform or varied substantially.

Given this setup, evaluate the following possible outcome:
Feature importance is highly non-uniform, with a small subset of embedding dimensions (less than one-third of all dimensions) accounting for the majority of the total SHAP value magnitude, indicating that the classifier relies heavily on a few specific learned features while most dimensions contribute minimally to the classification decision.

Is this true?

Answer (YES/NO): YES